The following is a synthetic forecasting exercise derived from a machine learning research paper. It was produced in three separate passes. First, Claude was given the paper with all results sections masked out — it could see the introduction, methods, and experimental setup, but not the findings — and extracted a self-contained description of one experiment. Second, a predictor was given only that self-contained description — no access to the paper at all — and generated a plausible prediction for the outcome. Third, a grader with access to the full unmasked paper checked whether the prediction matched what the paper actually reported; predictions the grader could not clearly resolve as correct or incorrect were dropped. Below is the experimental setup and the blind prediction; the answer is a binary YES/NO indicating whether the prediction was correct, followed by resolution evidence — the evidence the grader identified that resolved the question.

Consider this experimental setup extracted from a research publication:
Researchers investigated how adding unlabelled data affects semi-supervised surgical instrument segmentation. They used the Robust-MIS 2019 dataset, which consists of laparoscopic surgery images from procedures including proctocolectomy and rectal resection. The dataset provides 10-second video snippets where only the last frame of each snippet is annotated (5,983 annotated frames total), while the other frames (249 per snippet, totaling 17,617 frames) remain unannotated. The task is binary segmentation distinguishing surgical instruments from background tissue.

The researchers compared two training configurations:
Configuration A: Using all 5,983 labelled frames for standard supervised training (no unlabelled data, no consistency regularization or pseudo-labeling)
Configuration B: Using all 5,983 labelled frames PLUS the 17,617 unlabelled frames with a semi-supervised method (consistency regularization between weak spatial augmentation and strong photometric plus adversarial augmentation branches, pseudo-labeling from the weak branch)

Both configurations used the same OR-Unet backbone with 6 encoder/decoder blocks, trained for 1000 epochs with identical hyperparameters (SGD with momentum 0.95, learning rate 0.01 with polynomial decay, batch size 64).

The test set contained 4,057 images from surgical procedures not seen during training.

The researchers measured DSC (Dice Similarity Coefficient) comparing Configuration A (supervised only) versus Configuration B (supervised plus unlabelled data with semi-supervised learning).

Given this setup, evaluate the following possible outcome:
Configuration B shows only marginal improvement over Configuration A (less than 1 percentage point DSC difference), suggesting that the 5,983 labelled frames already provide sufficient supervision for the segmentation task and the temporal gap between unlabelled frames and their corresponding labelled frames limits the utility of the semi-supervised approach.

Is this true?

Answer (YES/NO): NO